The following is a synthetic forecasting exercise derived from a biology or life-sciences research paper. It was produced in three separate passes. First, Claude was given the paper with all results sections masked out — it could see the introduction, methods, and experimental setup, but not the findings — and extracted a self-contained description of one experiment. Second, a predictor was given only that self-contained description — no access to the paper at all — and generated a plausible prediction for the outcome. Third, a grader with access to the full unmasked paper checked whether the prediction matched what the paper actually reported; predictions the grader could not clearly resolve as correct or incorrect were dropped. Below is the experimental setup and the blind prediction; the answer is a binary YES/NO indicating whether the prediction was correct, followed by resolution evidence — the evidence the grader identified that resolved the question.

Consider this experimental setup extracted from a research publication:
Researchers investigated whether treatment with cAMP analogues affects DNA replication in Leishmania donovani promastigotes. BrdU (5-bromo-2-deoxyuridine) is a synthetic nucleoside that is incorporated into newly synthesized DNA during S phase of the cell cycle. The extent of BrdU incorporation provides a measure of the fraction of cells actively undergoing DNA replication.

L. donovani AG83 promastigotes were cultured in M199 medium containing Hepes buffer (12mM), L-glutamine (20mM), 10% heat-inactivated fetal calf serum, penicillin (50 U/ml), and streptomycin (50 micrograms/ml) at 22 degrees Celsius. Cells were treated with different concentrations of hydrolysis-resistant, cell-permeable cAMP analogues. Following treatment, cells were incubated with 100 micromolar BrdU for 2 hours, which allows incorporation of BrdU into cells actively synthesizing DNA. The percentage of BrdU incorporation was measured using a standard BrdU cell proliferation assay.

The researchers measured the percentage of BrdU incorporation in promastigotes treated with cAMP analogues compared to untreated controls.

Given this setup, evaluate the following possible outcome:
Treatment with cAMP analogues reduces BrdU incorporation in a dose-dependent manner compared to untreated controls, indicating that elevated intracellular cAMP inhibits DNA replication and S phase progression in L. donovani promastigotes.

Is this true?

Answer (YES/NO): YES